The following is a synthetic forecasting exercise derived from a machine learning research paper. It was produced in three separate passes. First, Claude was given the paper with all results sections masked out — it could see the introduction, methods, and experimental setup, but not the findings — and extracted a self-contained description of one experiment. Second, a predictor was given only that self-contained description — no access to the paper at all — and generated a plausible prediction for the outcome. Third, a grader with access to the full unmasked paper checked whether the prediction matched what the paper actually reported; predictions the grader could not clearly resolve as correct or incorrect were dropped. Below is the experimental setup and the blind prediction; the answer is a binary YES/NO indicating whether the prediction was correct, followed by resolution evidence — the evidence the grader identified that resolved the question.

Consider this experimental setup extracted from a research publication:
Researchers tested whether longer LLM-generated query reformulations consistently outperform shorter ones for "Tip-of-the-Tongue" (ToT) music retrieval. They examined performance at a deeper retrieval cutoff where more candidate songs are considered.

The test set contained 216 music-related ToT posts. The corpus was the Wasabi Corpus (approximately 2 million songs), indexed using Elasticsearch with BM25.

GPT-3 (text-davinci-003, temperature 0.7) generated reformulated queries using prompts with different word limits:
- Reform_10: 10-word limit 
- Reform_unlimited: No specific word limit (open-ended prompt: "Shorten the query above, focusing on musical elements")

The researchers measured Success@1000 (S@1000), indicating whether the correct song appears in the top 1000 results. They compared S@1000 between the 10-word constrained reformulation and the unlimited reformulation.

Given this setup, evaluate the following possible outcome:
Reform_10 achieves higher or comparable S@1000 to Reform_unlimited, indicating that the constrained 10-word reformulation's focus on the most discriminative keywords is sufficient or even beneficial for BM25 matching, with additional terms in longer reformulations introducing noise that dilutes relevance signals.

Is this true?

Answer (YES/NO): NO